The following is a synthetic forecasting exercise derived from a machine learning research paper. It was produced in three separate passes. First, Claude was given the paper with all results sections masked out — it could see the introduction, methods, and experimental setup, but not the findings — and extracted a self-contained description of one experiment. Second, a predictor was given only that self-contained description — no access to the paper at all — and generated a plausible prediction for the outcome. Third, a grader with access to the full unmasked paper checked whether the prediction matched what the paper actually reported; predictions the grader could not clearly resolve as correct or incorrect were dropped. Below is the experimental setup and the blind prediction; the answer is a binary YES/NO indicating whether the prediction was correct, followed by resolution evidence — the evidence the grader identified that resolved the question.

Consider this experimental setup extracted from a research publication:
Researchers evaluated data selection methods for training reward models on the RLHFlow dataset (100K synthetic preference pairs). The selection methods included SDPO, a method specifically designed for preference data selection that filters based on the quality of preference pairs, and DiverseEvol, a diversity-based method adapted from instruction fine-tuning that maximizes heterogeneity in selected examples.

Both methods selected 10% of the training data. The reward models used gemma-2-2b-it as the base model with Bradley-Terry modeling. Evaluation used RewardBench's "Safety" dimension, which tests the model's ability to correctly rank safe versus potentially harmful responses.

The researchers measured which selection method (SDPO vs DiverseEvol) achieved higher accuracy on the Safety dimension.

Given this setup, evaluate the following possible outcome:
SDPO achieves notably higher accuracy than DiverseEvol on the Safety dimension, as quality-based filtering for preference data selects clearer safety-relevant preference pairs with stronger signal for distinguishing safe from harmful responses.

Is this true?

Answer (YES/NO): NO